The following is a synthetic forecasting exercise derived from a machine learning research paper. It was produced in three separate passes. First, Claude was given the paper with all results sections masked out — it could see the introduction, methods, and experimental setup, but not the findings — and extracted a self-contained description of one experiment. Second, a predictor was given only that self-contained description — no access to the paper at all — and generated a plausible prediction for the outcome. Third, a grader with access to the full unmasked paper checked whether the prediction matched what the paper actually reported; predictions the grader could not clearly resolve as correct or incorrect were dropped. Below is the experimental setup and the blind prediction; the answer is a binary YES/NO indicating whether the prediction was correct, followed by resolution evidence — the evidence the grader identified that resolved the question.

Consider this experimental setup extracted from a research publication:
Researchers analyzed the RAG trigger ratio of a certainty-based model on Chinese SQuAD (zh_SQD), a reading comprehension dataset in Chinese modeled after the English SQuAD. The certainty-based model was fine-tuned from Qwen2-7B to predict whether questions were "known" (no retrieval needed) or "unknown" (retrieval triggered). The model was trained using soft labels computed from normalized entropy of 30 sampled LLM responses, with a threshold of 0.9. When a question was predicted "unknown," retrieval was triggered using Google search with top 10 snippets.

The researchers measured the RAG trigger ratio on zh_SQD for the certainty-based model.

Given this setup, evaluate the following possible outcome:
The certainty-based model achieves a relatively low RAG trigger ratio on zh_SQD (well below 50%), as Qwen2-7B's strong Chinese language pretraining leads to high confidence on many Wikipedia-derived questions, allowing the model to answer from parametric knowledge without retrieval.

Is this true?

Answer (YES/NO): NO